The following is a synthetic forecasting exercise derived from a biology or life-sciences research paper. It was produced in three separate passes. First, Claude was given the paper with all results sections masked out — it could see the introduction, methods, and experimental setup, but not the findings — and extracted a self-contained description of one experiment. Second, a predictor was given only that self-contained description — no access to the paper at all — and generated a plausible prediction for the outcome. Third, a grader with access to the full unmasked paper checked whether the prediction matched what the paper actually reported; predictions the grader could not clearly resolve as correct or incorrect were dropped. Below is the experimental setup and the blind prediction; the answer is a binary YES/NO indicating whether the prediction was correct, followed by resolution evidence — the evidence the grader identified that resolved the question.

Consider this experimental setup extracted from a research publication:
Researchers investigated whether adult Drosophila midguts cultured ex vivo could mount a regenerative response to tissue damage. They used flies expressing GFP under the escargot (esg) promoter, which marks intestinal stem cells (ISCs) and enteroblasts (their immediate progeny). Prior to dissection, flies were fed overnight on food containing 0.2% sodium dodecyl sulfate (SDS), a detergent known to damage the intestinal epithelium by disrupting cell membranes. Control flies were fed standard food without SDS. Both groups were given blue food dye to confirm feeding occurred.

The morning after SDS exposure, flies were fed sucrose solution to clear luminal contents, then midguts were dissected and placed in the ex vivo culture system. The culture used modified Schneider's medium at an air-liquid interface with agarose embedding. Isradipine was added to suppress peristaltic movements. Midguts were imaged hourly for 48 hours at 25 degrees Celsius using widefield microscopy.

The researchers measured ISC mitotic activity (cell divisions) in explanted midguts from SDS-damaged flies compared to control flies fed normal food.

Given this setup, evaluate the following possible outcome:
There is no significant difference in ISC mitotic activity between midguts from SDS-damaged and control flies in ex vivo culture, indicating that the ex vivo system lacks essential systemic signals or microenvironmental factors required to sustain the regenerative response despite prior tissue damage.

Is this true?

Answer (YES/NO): NO